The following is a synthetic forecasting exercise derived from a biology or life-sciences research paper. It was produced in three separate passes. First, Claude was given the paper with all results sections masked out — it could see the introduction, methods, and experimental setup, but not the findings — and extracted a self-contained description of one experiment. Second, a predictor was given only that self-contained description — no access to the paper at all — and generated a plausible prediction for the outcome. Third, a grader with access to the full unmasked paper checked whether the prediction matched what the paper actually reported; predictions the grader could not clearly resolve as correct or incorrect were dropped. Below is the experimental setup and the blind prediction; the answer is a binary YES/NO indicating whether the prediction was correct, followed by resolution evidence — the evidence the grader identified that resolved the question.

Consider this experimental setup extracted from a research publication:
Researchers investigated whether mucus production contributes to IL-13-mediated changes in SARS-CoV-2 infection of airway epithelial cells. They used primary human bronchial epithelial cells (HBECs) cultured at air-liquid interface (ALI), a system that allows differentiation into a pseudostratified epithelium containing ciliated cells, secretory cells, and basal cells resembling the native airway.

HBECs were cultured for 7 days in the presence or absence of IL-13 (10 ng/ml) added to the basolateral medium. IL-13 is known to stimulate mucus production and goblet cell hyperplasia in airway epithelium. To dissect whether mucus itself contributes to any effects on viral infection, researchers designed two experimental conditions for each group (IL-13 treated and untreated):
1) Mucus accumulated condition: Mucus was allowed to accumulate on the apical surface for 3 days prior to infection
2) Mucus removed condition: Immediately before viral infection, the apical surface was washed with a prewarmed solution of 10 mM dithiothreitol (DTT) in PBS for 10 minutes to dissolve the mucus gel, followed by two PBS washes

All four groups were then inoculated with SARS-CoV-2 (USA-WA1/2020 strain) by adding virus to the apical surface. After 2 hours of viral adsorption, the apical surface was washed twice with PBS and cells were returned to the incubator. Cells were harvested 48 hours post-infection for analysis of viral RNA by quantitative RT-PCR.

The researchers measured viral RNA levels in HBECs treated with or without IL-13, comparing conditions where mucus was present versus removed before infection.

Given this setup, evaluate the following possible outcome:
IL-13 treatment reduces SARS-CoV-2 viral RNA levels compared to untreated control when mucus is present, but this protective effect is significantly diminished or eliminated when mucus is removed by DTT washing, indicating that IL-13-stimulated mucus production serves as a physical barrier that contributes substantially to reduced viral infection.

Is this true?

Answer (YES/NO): NO